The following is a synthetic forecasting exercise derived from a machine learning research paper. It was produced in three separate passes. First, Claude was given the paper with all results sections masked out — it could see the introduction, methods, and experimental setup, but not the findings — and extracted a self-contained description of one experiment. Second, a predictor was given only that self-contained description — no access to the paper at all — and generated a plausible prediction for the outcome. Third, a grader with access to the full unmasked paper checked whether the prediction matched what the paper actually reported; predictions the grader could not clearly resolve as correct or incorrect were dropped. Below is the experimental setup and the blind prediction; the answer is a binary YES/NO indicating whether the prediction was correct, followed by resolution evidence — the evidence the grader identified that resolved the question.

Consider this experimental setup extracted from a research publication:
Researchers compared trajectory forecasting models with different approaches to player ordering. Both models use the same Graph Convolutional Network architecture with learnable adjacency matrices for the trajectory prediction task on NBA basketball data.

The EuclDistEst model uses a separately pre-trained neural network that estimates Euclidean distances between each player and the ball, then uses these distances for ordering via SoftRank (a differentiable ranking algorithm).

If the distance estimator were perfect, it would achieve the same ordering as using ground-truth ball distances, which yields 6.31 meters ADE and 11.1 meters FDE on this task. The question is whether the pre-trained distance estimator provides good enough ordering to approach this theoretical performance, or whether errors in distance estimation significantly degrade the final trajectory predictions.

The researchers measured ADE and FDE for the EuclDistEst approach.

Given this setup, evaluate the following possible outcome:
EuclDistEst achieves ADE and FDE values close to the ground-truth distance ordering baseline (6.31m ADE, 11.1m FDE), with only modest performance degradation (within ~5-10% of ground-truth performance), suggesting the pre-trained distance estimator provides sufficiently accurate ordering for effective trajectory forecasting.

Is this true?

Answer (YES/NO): NO